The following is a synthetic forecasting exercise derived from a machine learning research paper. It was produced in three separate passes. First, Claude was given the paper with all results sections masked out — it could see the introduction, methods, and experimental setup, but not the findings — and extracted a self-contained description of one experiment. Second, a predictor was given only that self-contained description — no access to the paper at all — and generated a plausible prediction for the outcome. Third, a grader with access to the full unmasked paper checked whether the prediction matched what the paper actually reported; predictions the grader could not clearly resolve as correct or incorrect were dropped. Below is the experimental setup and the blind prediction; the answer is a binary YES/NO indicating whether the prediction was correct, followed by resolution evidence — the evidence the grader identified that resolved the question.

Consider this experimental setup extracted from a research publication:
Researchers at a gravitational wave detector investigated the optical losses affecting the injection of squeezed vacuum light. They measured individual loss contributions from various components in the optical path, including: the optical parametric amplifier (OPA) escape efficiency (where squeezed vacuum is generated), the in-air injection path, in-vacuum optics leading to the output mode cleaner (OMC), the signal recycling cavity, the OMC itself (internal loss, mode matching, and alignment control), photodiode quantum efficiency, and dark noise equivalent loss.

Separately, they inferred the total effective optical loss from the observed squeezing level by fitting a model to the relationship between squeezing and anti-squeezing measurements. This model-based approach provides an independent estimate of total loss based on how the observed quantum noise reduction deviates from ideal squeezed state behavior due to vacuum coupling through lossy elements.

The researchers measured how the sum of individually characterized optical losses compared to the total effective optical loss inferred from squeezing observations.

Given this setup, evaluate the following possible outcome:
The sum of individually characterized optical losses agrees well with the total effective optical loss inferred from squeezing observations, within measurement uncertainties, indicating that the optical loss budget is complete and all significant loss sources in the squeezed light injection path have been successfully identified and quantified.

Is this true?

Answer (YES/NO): NO